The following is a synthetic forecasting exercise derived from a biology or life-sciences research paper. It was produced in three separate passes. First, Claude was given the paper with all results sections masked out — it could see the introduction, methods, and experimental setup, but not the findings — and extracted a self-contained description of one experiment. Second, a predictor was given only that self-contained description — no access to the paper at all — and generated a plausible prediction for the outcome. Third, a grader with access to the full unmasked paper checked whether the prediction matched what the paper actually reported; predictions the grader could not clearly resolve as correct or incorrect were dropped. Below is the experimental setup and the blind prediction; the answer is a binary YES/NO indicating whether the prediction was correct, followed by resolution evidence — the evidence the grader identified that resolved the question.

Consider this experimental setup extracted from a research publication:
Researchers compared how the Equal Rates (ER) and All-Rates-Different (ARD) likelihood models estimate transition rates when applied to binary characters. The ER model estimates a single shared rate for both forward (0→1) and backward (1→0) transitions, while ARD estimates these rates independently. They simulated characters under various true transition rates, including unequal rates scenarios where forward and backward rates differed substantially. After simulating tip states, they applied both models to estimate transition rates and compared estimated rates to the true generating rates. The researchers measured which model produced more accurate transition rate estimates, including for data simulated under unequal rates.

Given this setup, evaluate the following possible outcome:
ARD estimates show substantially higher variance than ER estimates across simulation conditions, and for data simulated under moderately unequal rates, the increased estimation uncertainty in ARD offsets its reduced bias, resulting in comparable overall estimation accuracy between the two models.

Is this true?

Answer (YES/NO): NO